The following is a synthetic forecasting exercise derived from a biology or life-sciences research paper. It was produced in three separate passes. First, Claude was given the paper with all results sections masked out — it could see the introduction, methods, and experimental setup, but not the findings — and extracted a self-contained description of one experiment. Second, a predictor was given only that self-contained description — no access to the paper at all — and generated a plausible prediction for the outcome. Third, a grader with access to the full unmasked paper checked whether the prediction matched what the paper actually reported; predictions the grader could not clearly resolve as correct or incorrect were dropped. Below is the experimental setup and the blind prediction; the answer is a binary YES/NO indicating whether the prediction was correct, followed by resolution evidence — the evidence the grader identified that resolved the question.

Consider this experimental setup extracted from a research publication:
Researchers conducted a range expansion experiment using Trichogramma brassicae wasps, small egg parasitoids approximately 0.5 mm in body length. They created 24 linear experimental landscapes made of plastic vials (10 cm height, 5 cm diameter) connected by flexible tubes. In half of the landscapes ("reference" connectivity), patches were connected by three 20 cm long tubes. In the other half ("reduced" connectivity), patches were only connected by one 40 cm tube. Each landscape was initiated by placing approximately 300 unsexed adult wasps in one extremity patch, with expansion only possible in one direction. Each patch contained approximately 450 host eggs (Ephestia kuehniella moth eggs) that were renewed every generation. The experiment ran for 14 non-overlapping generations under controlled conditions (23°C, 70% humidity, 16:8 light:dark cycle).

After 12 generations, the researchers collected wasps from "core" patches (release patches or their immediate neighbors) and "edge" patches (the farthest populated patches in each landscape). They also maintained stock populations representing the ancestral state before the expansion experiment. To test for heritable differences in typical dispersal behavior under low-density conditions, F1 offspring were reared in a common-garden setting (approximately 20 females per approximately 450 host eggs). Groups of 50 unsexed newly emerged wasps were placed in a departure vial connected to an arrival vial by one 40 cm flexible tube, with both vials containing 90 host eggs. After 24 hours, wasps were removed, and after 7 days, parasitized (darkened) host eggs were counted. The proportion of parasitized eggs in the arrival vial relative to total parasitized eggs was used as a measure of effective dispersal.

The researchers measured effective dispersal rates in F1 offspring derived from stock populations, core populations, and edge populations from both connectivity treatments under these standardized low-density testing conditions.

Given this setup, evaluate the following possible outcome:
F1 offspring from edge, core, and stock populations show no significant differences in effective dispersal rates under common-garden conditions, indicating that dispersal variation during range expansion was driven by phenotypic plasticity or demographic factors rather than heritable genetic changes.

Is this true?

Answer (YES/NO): NO